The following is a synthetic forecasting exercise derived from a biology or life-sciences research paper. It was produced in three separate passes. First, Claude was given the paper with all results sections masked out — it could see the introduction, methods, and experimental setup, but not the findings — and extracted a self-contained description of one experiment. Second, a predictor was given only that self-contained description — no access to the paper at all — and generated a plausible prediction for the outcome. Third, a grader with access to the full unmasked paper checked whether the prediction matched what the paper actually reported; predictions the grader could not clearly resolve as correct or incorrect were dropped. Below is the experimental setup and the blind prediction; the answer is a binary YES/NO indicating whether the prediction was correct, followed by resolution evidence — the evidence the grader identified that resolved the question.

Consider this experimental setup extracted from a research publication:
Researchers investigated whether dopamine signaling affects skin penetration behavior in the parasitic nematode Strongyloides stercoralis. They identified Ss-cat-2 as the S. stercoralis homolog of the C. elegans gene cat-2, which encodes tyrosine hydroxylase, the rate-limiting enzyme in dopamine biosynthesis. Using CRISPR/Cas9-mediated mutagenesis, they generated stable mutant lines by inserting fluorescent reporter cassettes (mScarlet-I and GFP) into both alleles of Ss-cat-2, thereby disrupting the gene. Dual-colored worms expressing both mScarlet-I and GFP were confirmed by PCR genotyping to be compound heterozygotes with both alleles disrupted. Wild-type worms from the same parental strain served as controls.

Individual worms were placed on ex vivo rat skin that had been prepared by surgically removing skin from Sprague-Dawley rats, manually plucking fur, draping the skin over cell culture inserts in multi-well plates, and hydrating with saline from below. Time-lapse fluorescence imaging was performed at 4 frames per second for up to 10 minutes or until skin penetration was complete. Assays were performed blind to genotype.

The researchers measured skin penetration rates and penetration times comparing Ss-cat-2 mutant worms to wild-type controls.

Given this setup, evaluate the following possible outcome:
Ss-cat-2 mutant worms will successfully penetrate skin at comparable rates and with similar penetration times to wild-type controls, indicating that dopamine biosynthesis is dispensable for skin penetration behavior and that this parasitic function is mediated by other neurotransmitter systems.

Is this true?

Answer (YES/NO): NO